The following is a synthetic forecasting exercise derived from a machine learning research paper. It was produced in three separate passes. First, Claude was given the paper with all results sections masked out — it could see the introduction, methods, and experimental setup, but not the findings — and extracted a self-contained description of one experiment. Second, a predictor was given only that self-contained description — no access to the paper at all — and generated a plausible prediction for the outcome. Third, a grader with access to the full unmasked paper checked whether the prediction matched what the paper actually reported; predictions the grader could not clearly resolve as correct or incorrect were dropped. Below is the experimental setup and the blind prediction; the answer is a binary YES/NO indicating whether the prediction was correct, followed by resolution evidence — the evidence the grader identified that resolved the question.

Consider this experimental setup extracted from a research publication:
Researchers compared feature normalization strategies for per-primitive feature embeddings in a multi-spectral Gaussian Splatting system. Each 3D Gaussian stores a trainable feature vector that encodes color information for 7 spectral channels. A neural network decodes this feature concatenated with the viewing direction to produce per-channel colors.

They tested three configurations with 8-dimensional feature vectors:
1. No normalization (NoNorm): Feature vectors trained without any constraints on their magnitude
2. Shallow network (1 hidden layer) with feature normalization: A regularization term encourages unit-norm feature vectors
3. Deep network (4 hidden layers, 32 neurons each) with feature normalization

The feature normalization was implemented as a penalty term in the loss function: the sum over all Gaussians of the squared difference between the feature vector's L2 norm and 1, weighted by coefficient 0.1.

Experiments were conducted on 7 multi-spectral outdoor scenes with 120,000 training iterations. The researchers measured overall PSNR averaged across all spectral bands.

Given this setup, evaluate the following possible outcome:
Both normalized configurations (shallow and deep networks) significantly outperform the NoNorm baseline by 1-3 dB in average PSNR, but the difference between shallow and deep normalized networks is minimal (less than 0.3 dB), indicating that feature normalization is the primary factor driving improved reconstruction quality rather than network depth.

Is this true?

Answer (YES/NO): NO